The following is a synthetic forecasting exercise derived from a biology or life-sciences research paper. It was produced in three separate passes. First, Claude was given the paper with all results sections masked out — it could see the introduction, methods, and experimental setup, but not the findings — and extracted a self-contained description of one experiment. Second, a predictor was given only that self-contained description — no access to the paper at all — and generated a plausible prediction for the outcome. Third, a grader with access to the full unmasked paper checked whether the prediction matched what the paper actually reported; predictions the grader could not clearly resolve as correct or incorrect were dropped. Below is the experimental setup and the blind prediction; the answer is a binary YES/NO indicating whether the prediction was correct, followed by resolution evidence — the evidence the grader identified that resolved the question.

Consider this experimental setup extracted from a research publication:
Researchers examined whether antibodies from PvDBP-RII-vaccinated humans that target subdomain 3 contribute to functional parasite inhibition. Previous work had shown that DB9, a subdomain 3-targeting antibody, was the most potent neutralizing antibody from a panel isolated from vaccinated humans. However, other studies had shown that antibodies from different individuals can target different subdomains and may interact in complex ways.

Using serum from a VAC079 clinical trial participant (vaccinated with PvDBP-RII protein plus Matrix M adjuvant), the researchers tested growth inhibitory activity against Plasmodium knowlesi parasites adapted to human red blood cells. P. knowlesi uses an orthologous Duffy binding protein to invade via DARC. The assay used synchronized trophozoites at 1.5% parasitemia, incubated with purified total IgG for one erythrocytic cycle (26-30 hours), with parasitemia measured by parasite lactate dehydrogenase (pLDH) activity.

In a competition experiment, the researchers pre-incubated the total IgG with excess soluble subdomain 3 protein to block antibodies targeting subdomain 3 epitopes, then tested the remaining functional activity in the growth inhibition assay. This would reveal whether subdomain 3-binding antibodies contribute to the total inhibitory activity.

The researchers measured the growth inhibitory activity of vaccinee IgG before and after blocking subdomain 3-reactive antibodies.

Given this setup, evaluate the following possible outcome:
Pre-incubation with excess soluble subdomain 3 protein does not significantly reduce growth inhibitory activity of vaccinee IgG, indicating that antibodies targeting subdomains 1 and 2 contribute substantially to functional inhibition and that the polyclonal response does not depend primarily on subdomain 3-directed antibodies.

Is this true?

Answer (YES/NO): NO